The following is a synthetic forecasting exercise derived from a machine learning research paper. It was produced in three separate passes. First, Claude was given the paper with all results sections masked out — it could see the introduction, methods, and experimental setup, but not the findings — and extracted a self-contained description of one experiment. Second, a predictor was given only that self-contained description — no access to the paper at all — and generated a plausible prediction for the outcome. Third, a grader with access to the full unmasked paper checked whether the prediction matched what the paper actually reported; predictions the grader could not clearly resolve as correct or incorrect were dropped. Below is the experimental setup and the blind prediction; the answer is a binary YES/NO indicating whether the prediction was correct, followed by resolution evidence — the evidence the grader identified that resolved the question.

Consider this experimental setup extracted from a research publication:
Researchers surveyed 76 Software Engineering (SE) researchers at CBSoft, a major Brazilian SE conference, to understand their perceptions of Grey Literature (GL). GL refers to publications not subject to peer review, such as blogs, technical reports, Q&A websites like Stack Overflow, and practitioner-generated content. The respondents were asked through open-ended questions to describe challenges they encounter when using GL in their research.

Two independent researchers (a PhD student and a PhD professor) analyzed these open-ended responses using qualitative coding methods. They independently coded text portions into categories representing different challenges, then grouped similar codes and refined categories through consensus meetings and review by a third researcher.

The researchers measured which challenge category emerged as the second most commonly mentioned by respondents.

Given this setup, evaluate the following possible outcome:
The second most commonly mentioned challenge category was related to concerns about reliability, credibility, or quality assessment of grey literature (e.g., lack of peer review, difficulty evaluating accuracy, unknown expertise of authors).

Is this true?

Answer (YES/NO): NO